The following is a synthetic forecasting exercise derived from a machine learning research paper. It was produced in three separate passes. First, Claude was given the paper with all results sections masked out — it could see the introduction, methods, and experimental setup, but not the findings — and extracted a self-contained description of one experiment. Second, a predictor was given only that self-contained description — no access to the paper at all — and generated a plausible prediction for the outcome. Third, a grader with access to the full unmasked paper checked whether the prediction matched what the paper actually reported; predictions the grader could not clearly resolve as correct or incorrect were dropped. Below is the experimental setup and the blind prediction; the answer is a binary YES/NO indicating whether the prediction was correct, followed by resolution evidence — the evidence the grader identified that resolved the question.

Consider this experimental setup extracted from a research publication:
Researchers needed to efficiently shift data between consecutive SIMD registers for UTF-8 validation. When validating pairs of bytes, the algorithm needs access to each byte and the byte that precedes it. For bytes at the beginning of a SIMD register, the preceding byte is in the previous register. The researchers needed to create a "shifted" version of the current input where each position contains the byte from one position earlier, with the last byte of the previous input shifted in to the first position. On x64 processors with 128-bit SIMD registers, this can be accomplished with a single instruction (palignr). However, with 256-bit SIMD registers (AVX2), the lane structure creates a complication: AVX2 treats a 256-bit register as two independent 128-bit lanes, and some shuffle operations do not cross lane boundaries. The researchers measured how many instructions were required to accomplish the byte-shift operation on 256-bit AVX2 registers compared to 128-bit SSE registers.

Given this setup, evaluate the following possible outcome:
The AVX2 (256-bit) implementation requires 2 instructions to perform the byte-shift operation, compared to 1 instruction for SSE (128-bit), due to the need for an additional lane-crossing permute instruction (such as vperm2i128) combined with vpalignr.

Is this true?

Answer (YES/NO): YES